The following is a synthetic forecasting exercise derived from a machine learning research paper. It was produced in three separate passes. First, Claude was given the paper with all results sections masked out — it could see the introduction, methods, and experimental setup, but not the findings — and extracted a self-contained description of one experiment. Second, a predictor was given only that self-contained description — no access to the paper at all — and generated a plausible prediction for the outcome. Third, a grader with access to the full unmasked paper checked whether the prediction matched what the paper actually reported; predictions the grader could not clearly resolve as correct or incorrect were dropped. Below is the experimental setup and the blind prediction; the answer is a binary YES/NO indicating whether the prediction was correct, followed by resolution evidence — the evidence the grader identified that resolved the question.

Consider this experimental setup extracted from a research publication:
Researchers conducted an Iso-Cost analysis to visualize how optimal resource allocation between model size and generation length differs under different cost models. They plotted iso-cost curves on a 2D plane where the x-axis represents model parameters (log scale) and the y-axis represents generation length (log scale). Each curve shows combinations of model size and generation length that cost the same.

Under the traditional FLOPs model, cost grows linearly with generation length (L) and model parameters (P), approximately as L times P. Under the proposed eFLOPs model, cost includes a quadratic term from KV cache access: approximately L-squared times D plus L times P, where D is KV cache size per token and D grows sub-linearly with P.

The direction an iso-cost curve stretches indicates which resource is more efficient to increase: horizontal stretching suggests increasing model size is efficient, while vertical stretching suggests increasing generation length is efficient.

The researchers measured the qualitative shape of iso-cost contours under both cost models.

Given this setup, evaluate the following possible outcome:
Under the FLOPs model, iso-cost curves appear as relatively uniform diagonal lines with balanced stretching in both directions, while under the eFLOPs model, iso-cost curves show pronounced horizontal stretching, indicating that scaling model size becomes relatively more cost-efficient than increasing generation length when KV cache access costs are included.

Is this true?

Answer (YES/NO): NO